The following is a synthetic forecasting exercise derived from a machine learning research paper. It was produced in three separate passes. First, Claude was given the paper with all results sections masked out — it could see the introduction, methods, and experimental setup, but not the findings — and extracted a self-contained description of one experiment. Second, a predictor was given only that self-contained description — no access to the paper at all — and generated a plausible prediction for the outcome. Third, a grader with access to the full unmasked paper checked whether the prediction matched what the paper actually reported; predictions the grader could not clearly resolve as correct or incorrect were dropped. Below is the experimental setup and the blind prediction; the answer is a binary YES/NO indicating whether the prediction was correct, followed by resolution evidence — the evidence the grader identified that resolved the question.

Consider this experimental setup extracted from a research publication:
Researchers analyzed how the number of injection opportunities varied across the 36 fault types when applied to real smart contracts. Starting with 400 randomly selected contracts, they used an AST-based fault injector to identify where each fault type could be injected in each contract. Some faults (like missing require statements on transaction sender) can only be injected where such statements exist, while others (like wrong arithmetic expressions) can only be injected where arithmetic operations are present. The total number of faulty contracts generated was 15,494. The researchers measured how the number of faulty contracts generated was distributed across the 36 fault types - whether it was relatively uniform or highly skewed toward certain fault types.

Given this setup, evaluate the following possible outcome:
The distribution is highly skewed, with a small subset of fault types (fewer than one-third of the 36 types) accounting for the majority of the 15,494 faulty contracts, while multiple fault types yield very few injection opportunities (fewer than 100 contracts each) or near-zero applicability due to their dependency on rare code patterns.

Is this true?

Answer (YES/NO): YES